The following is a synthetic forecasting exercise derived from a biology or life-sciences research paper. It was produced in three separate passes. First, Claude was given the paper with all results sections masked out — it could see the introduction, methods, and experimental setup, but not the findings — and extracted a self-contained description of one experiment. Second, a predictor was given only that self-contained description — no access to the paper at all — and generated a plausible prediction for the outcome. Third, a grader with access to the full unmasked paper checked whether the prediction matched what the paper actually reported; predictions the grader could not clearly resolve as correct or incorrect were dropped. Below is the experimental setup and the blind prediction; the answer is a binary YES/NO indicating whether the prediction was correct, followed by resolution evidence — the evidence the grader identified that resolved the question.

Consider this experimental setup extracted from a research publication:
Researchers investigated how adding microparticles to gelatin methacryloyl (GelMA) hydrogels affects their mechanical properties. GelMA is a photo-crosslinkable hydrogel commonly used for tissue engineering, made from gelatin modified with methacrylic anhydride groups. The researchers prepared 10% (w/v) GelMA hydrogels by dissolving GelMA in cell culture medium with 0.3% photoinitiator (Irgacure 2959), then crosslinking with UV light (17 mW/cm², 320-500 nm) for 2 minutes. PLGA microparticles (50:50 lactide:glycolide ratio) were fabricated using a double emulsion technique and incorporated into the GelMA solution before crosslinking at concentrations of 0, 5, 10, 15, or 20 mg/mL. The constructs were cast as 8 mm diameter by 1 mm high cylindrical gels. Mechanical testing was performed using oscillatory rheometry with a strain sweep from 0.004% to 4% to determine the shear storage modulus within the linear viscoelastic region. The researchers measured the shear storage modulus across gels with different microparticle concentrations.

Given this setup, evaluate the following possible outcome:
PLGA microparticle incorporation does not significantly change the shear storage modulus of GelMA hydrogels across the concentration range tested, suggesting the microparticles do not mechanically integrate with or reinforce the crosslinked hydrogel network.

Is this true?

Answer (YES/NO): YES